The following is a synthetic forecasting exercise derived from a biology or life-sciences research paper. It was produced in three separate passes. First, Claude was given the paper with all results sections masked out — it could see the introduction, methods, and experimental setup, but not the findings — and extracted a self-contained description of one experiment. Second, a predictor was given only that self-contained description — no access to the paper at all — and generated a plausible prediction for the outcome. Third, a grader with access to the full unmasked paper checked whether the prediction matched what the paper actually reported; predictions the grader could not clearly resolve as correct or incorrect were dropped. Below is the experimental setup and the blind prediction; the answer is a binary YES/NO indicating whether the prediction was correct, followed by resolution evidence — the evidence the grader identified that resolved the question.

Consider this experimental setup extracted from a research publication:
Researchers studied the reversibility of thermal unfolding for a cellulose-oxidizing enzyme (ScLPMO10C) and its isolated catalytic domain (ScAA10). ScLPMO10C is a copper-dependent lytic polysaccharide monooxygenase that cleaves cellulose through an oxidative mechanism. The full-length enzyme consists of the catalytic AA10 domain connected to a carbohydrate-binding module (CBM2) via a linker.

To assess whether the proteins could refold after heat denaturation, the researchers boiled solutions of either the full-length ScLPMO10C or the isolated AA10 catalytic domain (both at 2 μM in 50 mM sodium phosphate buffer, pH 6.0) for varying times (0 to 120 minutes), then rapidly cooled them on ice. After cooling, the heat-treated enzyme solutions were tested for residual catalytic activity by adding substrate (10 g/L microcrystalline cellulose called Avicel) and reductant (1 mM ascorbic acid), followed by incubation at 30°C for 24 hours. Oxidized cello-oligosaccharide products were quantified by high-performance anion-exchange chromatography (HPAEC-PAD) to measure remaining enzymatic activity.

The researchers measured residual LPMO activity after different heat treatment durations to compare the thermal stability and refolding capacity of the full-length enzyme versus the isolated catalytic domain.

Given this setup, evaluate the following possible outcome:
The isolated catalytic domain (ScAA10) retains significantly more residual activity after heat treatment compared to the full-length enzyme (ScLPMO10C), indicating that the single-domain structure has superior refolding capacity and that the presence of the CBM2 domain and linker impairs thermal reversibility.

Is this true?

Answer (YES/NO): NO